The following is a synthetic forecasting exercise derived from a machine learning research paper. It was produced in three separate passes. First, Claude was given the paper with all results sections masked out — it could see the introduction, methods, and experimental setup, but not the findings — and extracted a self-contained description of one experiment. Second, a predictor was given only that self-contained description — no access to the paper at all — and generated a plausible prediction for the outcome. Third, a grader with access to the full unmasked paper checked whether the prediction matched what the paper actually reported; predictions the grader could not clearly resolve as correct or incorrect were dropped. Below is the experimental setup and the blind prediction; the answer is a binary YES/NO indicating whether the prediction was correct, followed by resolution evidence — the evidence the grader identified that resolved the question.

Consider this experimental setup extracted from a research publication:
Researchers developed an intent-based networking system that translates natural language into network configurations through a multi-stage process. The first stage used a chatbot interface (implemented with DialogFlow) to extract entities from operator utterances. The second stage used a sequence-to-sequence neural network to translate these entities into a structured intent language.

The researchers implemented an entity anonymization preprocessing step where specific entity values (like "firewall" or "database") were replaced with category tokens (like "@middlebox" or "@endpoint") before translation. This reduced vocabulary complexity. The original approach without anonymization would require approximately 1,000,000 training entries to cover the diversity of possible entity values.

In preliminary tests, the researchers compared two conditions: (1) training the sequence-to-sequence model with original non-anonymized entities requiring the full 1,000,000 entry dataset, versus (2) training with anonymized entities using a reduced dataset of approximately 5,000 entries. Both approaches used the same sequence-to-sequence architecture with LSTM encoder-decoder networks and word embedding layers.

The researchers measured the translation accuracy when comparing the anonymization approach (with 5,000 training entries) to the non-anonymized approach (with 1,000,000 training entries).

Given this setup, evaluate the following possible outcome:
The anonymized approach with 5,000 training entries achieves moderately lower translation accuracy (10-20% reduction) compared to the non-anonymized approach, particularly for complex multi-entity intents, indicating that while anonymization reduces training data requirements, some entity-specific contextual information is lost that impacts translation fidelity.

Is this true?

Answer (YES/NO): NO